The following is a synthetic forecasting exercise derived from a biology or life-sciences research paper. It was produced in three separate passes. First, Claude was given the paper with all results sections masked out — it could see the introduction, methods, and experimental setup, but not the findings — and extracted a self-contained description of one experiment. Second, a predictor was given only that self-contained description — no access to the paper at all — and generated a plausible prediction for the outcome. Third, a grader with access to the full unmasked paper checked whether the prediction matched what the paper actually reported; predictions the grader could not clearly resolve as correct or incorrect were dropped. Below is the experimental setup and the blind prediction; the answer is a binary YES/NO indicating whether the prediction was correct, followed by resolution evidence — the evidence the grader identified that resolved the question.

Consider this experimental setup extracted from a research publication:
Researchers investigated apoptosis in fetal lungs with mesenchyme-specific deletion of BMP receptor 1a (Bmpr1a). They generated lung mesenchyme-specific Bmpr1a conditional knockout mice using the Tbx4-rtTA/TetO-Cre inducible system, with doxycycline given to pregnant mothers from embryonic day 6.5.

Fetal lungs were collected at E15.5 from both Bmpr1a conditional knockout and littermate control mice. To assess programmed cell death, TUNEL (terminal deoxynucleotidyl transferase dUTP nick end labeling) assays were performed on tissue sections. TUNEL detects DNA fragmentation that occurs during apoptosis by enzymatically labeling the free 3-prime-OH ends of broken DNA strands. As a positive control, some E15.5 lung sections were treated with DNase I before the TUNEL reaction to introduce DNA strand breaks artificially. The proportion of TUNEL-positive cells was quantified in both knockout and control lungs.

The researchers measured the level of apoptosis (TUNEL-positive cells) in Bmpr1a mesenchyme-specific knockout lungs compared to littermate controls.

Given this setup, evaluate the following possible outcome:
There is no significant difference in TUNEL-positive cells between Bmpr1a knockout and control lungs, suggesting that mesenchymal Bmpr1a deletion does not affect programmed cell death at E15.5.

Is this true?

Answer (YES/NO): YES